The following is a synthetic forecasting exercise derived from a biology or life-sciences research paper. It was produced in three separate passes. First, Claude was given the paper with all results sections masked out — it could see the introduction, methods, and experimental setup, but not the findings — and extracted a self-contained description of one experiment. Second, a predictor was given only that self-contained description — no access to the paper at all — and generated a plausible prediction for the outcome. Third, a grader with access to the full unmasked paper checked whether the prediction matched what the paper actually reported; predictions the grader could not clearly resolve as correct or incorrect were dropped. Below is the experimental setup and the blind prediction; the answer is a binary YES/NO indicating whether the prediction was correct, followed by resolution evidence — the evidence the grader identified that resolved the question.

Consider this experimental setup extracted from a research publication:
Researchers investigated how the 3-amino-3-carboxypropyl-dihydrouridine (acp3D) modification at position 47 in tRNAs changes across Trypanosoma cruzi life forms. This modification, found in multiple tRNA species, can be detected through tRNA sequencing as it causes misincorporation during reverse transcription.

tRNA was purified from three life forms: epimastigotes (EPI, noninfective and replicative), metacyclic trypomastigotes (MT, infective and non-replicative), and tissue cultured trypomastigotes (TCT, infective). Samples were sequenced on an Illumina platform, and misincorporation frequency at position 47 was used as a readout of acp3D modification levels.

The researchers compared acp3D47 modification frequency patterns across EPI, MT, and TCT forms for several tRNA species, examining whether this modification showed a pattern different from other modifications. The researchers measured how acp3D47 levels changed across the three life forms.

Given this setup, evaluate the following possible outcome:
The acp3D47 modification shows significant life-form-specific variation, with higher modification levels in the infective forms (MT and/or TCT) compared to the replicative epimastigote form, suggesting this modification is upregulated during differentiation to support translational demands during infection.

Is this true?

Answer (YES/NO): NO